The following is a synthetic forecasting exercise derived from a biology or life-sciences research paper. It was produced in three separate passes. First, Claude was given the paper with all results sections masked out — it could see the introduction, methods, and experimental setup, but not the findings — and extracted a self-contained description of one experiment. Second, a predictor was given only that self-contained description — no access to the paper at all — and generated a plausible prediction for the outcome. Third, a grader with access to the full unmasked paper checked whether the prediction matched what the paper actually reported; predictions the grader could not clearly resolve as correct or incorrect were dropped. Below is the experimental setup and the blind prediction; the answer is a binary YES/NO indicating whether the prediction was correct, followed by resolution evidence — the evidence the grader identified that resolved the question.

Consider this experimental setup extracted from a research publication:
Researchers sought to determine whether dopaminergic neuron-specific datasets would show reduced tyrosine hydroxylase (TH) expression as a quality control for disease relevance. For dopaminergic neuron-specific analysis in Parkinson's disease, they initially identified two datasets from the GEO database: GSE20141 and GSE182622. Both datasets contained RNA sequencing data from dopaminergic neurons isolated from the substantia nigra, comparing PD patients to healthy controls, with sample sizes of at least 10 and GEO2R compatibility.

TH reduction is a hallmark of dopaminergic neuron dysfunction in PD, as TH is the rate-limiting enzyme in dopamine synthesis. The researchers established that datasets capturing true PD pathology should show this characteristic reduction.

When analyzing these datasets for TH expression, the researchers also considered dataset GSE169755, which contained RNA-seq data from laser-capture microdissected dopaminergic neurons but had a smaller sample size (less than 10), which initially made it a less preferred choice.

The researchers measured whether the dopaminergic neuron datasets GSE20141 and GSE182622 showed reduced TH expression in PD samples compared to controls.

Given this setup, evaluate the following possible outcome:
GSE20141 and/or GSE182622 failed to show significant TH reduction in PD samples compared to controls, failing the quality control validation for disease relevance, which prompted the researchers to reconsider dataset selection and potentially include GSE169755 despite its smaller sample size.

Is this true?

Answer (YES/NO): YES